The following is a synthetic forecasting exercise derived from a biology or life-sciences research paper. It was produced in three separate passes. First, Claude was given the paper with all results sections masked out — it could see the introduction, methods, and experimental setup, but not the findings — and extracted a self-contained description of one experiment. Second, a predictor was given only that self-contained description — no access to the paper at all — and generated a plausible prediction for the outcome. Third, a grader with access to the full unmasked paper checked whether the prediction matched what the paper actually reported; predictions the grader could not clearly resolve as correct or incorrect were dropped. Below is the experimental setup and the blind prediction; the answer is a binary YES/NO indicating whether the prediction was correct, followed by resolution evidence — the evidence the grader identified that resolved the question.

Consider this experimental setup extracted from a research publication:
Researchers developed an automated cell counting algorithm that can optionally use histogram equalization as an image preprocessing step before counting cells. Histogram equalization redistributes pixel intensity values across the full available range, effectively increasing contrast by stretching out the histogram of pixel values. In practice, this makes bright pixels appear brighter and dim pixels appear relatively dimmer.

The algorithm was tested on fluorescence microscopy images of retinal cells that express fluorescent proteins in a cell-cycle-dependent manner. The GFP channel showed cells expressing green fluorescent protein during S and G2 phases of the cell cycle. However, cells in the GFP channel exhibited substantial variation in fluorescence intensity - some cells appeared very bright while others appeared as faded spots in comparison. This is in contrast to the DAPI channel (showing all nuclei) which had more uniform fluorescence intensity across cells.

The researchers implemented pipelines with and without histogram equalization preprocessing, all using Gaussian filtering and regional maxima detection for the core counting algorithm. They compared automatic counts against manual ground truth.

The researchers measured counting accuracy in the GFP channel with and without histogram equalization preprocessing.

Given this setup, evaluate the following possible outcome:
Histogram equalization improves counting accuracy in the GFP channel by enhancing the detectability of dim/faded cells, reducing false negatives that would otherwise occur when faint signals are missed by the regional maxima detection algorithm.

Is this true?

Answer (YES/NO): NO